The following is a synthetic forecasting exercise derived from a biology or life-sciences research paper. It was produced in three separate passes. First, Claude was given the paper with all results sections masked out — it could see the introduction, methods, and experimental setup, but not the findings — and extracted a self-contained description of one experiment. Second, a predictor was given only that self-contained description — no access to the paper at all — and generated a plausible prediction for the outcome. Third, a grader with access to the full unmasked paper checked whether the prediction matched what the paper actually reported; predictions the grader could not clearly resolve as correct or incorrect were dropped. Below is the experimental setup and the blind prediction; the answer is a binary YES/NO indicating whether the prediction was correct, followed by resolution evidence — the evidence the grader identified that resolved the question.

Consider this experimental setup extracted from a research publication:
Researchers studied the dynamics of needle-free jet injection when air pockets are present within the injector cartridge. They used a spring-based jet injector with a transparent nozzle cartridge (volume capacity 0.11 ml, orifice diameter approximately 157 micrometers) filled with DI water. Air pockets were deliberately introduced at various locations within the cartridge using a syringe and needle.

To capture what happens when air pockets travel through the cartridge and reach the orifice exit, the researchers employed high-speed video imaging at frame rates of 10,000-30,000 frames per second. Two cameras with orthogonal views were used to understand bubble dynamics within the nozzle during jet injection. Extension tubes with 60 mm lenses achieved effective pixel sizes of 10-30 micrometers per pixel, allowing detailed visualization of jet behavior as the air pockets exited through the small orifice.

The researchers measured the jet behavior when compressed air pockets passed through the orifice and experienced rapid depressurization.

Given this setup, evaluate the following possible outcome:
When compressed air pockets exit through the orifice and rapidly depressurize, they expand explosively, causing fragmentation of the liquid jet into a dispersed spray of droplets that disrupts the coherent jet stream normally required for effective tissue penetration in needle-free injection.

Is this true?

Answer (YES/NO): YES